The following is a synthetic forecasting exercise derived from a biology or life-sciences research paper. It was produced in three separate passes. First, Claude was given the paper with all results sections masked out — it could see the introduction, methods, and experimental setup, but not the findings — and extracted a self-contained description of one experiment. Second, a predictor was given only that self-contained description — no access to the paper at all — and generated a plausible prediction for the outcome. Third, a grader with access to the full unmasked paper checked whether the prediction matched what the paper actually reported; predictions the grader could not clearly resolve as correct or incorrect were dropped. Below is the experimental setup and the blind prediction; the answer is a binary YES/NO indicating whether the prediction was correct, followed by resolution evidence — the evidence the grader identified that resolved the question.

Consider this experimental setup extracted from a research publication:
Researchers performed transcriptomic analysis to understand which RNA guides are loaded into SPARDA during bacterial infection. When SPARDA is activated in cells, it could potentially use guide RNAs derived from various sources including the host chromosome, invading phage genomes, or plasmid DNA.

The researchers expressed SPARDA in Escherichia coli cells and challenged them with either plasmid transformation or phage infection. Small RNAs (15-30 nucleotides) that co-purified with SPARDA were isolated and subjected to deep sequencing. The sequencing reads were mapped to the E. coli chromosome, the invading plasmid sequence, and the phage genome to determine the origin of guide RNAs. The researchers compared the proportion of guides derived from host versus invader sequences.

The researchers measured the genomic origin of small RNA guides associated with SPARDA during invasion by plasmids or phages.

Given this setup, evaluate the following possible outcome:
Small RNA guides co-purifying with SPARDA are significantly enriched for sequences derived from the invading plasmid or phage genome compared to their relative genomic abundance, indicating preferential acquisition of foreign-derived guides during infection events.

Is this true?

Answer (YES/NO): NO